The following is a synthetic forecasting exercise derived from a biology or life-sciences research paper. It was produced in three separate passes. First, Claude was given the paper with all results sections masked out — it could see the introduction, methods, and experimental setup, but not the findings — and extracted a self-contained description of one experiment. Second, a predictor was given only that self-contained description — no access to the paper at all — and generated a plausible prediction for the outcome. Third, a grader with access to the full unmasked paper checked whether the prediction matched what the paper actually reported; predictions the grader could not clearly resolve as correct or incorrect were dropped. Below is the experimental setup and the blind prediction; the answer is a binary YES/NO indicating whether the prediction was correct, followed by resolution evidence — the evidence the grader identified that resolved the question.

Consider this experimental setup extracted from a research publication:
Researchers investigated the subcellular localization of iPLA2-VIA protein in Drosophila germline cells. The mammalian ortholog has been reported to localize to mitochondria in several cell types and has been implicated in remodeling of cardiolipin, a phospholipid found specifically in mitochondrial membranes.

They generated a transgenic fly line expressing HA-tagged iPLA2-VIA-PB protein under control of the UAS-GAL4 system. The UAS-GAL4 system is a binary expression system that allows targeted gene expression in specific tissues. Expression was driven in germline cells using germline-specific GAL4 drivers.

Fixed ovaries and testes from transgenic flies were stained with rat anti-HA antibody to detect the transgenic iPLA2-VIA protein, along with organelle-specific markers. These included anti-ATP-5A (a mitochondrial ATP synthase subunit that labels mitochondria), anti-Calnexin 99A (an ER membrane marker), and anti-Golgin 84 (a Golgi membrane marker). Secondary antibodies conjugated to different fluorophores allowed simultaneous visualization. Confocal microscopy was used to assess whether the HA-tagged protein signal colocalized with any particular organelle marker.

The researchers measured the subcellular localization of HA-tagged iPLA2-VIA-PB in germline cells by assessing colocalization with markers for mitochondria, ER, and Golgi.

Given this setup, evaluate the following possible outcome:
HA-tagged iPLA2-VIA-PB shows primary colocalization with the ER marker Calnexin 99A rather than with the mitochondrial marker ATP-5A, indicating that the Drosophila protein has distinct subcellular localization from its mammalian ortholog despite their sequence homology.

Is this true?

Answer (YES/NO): NO